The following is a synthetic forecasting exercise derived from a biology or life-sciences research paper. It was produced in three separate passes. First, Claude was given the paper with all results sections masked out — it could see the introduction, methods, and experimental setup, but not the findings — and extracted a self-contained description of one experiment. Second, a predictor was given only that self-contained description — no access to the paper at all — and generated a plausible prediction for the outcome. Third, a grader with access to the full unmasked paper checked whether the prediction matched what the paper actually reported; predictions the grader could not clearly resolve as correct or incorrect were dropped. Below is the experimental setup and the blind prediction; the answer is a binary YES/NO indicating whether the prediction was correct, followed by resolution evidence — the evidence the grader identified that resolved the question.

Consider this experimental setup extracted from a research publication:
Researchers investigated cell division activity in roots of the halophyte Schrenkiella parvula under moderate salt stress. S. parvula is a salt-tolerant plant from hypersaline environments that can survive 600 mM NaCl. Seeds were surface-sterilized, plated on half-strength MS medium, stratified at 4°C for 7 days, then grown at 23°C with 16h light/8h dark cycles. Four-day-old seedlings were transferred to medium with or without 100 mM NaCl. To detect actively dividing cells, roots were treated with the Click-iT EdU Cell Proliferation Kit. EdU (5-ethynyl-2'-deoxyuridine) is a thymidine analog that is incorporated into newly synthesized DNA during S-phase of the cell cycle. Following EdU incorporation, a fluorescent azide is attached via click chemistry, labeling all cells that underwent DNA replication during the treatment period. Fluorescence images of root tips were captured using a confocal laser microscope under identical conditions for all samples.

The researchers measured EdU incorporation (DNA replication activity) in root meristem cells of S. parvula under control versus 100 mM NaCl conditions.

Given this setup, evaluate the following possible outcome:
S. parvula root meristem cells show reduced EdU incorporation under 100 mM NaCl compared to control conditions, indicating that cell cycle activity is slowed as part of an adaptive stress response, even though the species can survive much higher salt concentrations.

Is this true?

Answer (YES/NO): YES